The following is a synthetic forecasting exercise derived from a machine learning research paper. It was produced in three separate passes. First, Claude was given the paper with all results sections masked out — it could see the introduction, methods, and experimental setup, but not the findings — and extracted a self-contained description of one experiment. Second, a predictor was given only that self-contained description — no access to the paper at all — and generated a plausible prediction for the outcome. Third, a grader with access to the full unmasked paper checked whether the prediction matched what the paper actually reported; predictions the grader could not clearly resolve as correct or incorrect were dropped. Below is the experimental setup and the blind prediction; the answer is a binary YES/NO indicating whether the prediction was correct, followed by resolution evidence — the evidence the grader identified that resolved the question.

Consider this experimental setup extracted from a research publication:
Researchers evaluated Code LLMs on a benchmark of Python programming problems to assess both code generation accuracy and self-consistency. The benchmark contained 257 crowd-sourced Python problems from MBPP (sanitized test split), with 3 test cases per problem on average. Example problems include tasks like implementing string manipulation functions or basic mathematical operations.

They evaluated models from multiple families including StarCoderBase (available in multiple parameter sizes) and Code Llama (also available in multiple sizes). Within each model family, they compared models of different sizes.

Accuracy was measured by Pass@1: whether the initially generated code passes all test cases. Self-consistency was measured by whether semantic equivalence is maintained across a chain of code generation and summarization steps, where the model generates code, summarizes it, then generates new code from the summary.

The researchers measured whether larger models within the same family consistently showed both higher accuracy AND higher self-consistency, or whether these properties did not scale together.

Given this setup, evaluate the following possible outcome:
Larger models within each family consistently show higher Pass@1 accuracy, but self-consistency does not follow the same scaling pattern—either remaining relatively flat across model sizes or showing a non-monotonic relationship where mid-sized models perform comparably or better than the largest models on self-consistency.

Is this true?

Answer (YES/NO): YES